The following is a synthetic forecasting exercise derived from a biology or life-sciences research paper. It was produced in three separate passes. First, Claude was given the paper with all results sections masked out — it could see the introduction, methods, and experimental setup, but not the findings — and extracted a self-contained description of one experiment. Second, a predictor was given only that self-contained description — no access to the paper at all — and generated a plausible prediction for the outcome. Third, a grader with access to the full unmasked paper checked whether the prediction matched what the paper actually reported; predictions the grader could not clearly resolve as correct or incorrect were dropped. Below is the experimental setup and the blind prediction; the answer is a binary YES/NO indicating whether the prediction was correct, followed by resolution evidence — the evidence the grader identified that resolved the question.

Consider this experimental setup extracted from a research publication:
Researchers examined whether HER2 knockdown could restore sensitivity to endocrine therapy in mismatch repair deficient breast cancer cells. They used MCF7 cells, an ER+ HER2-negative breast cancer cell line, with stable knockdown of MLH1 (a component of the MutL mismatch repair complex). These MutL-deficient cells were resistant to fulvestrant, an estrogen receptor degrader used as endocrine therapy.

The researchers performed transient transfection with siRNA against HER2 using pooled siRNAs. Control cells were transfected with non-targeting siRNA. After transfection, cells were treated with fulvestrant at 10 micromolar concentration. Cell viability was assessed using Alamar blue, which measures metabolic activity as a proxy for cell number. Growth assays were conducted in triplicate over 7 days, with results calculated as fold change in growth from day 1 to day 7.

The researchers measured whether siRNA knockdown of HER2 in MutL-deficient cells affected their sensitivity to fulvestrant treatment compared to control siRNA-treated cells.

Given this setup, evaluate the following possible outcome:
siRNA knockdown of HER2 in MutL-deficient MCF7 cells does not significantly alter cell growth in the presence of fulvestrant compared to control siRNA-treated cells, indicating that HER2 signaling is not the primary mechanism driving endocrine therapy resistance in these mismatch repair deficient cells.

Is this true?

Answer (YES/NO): NO